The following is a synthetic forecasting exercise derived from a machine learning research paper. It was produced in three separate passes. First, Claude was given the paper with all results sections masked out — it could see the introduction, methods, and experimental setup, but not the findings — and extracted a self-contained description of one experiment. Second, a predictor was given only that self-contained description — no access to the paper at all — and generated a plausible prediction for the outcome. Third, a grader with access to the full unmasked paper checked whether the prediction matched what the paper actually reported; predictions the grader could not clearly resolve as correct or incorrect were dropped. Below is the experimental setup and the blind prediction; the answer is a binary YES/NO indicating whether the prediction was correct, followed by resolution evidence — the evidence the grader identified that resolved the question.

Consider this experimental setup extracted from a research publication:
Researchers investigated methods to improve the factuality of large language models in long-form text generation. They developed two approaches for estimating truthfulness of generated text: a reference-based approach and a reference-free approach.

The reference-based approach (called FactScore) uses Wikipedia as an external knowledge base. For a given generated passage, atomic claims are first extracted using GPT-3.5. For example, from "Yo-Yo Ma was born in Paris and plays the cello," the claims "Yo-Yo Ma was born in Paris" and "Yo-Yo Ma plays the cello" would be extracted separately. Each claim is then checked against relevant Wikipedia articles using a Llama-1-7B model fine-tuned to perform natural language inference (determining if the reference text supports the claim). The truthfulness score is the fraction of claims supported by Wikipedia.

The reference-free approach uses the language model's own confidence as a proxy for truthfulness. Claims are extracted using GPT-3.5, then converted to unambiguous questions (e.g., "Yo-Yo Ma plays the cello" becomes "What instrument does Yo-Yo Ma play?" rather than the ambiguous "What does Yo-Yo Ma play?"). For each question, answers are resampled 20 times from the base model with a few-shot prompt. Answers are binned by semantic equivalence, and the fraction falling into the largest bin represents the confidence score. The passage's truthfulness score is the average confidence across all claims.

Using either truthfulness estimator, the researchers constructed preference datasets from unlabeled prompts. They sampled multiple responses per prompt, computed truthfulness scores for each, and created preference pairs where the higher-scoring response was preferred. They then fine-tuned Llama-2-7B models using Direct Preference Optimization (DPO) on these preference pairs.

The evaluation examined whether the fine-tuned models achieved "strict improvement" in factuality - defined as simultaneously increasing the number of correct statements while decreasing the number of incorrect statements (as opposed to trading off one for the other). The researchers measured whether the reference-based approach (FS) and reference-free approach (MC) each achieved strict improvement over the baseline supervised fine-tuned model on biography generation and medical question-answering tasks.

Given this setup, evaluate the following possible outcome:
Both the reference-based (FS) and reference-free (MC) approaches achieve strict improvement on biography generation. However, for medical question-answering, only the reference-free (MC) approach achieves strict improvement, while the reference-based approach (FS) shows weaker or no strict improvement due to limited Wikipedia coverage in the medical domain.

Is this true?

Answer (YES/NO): NO